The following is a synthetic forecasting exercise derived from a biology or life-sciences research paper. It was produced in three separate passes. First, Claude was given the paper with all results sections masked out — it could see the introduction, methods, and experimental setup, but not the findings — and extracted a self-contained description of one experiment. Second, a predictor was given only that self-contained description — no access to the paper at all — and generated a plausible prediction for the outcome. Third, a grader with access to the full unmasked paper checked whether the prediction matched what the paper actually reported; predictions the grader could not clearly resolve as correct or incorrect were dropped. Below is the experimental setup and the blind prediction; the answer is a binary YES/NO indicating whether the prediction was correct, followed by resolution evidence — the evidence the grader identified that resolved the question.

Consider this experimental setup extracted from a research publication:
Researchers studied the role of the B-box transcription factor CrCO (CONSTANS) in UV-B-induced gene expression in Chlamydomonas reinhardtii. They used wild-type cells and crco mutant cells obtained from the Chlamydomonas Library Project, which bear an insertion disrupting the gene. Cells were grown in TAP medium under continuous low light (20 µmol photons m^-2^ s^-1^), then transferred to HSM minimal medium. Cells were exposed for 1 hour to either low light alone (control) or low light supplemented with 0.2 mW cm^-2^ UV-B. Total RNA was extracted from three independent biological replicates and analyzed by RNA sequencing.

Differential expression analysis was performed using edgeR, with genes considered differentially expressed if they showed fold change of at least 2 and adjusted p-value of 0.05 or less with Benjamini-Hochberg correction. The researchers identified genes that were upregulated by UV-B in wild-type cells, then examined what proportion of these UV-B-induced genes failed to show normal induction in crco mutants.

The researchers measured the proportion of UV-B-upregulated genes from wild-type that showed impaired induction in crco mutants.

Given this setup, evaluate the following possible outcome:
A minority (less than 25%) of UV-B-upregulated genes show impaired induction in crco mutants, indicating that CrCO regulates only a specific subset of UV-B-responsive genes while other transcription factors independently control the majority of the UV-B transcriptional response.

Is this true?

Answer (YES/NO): NO